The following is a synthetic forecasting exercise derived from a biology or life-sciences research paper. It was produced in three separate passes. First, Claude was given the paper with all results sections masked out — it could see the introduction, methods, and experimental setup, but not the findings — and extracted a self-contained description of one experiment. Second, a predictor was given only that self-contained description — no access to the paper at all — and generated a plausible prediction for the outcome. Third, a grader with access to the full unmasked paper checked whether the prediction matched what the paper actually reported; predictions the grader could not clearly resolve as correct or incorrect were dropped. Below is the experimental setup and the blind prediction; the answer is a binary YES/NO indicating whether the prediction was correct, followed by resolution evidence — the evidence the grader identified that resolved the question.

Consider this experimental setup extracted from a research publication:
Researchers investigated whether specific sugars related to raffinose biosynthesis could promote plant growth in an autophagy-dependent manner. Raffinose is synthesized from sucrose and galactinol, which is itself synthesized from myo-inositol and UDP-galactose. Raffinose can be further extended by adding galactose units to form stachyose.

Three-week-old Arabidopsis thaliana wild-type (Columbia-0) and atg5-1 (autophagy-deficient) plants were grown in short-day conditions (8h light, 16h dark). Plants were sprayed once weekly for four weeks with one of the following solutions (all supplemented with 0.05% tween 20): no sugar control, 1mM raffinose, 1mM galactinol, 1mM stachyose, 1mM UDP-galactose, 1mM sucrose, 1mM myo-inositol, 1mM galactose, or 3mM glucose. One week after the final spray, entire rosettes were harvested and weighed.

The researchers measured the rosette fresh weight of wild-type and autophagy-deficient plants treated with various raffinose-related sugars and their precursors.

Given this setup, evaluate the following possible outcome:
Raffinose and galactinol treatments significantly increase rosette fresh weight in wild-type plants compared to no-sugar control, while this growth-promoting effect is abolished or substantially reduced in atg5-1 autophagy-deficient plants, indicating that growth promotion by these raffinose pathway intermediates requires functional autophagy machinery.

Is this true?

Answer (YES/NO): YES